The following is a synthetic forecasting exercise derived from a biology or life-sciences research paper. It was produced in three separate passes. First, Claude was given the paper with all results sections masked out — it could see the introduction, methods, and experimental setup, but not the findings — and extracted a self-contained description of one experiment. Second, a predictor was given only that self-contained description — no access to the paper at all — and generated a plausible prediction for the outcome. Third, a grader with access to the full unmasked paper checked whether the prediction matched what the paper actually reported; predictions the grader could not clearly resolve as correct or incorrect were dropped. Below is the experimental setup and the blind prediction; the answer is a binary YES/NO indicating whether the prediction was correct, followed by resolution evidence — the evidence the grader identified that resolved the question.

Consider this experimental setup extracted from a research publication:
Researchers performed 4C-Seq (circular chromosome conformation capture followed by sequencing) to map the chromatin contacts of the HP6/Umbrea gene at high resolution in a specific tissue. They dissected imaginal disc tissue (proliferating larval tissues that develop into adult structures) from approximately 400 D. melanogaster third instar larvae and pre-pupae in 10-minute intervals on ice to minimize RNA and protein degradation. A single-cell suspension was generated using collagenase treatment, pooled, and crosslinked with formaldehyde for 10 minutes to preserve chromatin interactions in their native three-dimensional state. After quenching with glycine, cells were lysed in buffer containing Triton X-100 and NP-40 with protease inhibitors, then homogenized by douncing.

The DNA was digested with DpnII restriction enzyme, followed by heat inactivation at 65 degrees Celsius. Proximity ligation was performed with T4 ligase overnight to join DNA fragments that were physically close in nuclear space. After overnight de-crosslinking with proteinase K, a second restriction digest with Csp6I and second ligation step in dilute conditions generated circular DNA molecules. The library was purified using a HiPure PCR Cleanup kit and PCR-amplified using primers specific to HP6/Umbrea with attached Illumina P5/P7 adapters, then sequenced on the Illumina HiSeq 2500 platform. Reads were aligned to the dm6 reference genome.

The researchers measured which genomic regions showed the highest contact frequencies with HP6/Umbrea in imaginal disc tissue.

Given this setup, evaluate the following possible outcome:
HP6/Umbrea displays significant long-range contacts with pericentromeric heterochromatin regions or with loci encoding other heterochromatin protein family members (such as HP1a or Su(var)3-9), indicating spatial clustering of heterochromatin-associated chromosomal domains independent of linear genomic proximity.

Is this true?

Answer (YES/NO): NO